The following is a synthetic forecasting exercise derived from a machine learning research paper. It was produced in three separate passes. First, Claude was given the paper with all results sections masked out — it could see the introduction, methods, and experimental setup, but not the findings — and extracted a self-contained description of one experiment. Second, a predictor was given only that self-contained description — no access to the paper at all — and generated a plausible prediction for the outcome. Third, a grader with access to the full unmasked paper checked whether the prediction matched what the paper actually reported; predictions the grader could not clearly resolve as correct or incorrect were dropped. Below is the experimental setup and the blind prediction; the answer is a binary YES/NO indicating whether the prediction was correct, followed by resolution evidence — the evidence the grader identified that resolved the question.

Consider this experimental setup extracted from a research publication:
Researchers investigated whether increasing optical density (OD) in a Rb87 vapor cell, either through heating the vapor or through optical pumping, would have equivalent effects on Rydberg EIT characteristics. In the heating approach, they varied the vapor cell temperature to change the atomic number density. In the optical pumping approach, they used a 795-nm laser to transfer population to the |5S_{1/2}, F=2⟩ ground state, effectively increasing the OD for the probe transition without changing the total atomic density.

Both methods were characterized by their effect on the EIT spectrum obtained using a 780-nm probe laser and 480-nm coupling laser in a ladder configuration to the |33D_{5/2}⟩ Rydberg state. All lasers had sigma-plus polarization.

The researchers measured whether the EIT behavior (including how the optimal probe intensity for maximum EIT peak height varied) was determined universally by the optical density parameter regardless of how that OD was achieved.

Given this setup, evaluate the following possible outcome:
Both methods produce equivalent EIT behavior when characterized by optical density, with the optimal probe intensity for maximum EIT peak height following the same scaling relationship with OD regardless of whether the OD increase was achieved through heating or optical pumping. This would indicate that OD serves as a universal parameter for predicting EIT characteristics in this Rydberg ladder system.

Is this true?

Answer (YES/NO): YES